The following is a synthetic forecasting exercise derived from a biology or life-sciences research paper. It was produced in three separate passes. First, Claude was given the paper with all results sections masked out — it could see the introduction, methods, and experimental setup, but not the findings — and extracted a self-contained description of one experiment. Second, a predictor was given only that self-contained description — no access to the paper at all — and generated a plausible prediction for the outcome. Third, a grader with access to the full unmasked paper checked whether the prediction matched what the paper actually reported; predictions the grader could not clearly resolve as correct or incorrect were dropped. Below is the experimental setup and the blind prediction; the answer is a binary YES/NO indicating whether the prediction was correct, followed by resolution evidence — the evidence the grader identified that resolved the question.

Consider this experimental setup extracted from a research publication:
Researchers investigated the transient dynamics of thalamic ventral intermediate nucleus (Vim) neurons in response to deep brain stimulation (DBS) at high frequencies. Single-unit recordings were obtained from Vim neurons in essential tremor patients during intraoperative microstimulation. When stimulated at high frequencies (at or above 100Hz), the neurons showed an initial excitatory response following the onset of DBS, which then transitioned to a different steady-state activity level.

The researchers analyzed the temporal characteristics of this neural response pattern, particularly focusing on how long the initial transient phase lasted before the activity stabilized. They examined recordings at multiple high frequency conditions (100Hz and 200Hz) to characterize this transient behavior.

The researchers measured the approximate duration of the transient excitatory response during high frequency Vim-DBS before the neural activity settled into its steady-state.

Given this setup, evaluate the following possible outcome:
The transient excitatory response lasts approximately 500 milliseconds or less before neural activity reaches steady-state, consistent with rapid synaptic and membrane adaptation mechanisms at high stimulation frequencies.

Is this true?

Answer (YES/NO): YES